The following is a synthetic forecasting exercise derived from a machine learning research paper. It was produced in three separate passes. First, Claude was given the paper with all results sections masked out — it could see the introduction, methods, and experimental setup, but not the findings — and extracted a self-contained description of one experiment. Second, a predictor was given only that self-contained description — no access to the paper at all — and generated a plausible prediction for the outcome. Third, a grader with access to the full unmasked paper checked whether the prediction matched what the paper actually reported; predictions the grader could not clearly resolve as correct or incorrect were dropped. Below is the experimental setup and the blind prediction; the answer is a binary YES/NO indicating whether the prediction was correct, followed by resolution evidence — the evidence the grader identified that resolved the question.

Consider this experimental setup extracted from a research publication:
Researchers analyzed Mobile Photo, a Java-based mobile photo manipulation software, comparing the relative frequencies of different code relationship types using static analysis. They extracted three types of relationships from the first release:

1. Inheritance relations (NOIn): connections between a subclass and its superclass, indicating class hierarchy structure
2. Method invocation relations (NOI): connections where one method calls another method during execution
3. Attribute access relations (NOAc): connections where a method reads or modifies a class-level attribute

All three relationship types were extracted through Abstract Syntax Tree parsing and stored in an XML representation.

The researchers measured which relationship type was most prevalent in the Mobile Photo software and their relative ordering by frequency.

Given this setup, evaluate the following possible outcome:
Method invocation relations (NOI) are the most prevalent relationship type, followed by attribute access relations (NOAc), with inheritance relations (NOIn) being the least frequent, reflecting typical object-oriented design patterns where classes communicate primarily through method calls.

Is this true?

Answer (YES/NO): NO